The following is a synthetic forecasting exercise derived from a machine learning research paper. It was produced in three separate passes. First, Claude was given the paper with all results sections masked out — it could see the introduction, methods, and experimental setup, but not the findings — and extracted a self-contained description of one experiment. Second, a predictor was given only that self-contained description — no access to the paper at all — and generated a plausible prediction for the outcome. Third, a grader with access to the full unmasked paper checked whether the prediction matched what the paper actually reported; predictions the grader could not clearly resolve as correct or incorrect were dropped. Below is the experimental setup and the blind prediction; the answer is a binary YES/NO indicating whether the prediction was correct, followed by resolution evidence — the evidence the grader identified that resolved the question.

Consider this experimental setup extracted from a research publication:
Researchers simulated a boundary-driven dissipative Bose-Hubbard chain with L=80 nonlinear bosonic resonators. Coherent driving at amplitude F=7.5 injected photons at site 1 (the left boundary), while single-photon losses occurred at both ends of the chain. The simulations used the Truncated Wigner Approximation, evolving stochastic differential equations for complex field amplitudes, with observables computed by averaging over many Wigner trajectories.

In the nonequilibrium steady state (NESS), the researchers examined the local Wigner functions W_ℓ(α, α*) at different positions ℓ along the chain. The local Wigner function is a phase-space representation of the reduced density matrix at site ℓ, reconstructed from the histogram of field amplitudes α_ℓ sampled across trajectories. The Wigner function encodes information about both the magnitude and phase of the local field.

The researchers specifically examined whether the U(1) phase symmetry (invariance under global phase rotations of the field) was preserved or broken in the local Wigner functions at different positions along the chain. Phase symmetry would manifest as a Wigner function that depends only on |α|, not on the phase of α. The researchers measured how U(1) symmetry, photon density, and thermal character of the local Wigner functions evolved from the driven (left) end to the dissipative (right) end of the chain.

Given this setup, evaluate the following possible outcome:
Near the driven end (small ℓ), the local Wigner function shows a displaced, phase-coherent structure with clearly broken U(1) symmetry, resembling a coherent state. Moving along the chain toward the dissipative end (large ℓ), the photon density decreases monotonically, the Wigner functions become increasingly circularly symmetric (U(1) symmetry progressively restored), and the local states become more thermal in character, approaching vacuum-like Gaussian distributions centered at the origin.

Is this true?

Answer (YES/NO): NO